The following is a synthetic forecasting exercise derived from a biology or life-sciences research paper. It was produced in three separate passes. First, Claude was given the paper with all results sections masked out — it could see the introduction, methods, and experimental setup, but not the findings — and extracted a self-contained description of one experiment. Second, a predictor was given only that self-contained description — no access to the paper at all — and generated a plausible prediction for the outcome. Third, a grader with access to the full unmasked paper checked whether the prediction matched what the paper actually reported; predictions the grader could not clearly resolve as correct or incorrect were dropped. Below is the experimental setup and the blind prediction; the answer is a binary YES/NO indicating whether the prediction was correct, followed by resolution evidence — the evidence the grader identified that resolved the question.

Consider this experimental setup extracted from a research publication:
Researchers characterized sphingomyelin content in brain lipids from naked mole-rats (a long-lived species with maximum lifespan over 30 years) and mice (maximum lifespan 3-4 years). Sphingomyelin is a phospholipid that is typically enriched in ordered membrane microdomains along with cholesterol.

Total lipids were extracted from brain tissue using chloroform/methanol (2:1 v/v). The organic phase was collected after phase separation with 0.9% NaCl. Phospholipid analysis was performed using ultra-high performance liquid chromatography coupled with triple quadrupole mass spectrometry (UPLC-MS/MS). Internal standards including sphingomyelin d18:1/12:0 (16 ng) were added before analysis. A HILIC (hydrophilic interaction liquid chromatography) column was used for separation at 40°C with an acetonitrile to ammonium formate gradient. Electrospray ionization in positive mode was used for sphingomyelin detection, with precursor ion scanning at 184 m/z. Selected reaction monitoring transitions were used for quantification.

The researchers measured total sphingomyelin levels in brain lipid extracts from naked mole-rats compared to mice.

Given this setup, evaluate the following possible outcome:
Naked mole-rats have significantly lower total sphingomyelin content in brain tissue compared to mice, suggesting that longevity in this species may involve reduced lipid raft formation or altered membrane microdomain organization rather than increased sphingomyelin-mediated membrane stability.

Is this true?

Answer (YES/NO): YES